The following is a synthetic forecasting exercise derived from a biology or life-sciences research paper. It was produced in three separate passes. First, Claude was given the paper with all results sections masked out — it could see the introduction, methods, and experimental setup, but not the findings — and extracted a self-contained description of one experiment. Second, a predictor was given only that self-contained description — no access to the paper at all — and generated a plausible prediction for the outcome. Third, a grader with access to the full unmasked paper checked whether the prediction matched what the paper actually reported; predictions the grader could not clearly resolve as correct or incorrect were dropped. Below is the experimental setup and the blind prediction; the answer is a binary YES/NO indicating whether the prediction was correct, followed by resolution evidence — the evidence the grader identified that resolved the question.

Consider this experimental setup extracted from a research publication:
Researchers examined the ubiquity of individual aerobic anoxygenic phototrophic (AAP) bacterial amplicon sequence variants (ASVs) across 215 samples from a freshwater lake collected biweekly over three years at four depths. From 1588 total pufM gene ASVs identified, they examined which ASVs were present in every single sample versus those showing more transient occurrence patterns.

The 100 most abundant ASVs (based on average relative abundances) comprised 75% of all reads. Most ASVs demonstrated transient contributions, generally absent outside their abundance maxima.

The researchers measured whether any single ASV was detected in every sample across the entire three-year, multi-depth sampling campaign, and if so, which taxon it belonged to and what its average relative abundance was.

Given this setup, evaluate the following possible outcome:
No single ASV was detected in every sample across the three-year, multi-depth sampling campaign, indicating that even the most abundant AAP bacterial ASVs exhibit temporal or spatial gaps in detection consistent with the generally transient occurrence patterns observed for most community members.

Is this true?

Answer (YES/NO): NO